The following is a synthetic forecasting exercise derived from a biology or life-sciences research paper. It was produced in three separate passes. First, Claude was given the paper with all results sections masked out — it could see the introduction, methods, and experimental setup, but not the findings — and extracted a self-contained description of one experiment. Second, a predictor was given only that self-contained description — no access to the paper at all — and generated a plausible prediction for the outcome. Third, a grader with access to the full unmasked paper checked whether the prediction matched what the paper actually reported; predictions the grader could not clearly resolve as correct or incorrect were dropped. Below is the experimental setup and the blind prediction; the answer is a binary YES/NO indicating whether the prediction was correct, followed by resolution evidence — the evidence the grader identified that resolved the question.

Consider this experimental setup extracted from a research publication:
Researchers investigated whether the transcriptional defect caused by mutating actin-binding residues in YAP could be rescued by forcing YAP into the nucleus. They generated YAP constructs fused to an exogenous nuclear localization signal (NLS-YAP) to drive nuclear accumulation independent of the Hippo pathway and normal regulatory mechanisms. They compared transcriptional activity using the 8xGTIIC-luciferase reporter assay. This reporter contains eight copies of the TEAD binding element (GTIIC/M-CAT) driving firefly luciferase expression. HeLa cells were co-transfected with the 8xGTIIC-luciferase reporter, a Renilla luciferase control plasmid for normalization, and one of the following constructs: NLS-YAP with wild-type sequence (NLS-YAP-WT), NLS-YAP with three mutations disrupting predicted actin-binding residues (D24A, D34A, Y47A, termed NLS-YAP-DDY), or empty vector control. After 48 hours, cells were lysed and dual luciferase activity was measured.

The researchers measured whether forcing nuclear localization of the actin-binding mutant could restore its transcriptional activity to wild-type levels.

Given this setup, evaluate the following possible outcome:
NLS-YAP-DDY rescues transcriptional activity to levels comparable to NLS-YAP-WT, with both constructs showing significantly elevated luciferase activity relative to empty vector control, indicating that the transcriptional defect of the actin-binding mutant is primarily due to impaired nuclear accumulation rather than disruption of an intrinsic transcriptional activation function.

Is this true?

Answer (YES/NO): NO